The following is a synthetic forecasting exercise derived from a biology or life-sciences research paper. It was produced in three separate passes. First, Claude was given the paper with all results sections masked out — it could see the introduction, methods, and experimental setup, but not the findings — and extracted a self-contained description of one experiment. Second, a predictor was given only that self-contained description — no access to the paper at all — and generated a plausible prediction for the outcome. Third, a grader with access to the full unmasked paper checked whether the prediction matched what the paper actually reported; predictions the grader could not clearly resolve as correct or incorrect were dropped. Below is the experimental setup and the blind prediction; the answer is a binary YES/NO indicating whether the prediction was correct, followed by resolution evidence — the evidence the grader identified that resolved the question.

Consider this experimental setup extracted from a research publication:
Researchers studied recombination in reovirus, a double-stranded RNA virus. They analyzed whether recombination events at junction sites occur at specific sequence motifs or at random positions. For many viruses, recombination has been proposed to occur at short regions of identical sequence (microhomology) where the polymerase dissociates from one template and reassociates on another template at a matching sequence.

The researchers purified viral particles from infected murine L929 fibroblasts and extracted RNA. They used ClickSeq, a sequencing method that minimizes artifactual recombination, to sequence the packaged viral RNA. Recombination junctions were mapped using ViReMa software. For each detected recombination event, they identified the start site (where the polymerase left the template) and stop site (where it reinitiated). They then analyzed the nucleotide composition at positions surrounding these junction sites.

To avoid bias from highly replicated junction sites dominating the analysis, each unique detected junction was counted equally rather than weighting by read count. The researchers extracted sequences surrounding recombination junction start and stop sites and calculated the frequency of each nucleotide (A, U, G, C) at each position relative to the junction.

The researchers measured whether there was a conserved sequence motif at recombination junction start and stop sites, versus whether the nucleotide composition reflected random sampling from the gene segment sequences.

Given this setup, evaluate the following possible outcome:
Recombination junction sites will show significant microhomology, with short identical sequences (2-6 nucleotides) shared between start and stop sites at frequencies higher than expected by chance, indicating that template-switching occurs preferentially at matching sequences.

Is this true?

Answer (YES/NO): YES